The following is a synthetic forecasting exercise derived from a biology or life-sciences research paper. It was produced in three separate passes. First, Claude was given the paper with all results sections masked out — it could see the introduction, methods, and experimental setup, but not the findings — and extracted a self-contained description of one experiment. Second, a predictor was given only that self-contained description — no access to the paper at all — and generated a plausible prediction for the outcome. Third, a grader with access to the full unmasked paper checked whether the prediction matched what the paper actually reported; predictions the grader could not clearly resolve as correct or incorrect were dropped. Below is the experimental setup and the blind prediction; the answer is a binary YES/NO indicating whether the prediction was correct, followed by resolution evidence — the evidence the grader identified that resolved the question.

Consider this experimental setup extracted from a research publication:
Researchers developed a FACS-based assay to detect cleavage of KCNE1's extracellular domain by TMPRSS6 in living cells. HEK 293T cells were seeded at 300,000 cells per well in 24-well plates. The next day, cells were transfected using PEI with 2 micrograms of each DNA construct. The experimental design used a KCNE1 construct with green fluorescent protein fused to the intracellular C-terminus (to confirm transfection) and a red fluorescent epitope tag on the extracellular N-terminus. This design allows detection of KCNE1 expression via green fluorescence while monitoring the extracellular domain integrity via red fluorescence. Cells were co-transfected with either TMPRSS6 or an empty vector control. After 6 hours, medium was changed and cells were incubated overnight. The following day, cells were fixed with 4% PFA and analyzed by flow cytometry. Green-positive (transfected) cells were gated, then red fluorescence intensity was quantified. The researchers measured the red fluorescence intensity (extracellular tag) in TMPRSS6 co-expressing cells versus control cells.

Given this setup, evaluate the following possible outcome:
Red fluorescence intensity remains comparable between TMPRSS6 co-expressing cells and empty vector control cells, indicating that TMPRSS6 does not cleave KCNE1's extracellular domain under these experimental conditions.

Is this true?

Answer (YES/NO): NO